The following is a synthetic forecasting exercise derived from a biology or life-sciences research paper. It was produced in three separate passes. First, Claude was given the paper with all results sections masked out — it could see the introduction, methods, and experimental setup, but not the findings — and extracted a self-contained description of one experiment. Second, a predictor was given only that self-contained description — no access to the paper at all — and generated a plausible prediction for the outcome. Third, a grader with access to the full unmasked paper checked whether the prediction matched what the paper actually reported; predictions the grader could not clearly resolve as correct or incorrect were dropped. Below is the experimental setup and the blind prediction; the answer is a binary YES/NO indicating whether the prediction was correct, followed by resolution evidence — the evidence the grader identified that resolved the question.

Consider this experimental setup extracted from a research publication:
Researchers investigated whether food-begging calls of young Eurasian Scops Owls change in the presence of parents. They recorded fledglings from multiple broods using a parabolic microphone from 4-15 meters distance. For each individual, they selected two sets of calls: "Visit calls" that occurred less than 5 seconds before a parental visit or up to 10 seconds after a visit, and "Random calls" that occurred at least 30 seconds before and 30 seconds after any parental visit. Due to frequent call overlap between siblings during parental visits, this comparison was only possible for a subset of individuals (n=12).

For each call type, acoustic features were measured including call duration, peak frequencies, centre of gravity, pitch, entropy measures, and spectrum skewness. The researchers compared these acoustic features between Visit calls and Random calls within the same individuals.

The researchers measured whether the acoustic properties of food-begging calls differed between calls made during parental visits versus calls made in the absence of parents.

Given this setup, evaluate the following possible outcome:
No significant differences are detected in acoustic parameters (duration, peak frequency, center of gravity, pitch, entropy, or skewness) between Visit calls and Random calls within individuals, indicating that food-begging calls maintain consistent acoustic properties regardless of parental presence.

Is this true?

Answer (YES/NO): NO